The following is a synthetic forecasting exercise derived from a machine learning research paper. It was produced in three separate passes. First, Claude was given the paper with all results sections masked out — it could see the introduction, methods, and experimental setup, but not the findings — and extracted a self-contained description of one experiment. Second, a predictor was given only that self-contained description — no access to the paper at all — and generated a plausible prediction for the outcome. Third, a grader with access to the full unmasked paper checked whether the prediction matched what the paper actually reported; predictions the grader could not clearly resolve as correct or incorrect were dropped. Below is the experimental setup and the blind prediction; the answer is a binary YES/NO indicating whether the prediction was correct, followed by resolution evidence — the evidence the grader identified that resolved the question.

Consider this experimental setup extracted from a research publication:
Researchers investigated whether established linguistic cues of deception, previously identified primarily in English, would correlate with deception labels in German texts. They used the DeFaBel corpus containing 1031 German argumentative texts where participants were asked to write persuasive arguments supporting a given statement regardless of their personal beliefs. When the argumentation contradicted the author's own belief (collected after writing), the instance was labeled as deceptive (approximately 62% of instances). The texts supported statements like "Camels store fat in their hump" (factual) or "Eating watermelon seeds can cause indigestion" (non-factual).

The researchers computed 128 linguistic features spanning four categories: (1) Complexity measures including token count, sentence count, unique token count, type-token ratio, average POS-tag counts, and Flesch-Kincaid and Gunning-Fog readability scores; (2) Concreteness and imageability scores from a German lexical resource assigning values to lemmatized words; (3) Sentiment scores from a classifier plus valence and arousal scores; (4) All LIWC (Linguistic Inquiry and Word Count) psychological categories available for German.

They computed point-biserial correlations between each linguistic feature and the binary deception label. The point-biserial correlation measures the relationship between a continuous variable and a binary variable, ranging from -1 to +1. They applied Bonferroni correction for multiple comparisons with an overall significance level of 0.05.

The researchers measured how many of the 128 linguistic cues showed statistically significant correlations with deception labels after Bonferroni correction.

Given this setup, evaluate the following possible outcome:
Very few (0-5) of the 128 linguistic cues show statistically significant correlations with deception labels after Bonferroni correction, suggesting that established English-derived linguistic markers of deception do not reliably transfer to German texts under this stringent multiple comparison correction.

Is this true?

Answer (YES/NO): YES